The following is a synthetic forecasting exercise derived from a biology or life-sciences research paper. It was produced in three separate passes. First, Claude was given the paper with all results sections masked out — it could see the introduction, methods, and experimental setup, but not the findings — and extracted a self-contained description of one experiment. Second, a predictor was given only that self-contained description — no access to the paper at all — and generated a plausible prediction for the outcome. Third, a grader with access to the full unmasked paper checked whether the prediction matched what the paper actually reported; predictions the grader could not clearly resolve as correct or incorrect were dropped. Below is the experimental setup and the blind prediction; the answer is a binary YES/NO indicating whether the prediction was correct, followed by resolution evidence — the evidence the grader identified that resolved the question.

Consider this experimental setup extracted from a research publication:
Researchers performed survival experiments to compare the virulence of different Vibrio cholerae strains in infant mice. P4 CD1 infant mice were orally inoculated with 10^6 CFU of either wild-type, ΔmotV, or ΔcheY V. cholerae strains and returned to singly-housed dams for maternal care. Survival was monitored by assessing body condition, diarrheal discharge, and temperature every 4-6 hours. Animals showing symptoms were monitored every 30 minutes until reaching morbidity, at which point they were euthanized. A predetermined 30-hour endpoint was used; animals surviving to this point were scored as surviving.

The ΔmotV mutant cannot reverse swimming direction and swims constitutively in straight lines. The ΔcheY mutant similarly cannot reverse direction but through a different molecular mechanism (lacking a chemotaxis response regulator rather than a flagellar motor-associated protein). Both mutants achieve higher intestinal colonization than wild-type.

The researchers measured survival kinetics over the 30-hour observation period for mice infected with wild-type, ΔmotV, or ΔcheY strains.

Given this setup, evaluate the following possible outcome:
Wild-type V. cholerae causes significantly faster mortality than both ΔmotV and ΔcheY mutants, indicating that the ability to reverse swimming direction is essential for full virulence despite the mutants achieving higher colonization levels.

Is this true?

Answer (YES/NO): NO